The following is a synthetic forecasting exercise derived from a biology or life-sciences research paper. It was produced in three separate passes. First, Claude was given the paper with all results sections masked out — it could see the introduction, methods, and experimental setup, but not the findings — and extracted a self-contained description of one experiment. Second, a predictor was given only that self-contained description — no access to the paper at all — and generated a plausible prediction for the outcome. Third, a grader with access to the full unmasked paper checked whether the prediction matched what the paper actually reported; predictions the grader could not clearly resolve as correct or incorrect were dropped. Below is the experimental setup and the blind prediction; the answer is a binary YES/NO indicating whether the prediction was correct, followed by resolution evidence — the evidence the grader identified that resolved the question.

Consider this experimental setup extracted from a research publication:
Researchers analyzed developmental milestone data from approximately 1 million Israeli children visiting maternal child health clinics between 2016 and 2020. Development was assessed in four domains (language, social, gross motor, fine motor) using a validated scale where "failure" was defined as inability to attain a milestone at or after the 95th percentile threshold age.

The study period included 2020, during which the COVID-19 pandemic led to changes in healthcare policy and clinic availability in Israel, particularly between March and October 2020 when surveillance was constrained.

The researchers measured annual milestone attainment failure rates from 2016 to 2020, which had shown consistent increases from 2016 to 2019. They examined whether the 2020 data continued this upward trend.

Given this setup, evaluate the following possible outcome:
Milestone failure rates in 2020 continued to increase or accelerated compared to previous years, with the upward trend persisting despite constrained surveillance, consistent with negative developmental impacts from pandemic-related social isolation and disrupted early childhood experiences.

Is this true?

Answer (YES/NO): NO